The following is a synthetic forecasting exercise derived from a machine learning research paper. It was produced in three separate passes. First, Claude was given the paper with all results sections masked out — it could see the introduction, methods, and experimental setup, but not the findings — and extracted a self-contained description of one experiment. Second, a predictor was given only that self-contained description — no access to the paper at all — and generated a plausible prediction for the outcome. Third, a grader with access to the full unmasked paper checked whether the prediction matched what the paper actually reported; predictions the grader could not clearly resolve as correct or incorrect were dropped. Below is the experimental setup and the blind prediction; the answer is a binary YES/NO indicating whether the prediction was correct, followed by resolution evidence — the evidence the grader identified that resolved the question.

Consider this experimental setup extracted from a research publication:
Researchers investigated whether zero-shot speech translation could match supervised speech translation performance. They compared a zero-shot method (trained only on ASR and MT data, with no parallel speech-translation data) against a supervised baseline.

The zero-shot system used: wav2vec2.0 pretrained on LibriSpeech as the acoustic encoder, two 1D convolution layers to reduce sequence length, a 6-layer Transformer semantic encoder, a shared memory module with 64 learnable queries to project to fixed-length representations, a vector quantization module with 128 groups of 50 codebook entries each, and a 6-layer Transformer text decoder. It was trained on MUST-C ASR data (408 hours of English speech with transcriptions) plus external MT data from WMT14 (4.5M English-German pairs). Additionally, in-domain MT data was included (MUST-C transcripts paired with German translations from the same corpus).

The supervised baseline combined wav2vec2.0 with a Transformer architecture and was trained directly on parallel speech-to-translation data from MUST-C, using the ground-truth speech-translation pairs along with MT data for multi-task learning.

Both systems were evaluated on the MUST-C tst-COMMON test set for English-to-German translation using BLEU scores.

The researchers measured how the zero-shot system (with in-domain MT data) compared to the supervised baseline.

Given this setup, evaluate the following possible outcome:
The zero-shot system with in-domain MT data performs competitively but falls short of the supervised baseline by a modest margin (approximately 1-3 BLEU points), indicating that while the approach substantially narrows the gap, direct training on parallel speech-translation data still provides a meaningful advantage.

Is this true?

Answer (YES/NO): NO